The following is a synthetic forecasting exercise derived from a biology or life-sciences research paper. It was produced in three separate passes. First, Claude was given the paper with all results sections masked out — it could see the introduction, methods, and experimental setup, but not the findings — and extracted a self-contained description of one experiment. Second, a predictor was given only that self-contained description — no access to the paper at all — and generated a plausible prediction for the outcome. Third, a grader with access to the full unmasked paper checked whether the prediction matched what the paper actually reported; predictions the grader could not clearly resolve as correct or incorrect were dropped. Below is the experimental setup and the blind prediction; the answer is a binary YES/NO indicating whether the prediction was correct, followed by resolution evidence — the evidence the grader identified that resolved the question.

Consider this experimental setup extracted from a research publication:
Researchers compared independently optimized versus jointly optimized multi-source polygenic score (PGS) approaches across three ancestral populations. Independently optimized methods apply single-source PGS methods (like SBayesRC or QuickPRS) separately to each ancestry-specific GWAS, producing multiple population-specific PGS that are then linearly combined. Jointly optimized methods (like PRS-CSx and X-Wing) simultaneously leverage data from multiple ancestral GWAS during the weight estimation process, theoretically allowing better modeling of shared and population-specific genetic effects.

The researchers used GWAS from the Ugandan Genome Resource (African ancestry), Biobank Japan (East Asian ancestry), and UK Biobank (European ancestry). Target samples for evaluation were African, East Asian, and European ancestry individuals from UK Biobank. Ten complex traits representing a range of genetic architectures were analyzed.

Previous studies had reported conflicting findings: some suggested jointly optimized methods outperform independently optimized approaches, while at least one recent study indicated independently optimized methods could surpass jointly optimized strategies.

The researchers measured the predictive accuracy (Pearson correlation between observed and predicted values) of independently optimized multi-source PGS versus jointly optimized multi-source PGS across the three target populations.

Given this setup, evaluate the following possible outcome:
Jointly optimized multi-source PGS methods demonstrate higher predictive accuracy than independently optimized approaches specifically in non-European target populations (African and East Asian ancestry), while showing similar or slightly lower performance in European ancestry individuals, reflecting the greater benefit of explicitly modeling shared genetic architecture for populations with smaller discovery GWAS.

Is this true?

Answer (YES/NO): NO